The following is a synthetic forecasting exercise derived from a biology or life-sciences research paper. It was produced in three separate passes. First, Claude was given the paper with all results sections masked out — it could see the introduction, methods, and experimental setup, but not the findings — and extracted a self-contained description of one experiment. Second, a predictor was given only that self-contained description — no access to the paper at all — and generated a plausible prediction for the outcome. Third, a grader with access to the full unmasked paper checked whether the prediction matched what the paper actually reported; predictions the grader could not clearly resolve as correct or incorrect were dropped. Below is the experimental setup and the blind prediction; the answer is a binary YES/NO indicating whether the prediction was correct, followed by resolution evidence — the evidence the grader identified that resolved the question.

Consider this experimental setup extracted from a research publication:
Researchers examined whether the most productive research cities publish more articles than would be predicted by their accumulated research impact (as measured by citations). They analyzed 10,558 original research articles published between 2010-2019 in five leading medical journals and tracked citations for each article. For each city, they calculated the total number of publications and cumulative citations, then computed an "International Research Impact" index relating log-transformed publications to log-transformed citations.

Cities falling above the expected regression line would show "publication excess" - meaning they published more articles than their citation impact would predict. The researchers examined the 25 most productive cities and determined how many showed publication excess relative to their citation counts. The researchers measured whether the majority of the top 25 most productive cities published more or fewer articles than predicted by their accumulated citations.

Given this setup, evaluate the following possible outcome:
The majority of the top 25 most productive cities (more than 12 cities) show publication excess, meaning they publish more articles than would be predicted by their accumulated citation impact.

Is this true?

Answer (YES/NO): YES